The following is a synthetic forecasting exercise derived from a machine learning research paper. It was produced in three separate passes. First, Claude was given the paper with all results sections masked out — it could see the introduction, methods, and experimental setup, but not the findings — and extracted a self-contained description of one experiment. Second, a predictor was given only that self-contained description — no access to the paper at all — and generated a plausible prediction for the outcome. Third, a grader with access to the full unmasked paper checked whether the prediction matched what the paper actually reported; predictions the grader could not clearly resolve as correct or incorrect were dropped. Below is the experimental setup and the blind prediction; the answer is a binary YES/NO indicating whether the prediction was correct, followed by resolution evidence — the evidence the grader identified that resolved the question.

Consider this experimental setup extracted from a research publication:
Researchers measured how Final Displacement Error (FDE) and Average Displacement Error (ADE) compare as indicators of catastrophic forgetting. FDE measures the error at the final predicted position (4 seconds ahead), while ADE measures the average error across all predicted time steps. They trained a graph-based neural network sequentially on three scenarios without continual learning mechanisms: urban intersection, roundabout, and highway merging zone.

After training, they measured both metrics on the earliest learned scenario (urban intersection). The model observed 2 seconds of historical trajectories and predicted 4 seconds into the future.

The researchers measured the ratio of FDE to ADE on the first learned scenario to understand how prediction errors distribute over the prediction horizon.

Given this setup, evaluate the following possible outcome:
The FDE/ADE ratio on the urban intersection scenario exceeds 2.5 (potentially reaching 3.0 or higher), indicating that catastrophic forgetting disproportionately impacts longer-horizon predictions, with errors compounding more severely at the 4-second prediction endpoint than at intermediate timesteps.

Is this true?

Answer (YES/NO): NO